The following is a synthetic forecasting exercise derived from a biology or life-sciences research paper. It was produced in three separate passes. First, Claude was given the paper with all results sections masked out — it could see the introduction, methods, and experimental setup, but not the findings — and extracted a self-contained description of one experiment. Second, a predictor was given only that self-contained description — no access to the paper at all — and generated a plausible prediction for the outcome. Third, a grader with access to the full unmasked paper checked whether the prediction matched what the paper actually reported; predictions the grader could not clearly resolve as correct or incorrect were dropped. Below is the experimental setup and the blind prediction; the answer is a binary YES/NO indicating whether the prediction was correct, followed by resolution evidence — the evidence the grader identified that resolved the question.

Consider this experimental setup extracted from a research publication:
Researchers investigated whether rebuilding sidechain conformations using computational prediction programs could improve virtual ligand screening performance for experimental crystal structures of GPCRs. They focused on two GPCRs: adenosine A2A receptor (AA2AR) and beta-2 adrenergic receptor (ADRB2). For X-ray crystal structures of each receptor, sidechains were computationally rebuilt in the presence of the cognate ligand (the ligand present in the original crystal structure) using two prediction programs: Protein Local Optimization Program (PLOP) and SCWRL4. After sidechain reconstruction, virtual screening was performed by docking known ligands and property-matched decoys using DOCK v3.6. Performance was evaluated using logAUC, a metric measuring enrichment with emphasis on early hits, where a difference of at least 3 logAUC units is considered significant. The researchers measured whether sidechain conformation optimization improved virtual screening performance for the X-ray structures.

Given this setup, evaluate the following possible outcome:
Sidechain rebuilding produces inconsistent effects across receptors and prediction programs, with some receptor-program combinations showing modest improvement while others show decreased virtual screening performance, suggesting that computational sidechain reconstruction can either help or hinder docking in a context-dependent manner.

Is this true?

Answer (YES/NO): NO